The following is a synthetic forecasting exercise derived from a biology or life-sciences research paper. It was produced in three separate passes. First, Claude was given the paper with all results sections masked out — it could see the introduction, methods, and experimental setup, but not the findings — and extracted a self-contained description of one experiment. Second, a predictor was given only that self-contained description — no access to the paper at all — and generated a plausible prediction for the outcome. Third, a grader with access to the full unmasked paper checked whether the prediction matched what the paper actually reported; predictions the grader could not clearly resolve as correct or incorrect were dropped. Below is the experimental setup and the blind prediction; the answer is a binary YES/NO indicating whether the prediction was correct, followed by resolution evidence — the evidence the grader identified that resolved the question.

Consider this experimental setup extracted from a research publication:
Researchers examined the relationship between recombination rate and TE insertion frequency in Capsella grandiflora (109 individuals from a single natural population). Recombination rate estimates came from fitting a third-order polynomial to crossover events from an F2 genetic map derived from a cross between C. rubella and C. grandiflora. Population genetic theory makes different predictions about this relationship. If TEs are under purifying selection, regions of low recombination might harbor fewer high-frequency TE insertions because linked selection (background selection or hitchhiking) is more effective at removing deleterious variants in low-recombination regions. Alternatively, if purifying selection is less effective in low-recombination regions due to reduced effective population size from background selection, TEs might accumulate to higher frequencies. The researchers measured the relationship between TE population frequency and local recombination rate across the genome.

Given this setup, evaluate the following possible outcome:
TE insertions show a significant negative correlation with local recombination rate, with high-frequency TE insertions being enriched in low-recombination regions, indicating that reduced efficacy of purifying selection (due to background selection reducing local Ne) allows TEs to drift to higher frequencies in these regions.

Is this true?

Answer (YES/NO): NO